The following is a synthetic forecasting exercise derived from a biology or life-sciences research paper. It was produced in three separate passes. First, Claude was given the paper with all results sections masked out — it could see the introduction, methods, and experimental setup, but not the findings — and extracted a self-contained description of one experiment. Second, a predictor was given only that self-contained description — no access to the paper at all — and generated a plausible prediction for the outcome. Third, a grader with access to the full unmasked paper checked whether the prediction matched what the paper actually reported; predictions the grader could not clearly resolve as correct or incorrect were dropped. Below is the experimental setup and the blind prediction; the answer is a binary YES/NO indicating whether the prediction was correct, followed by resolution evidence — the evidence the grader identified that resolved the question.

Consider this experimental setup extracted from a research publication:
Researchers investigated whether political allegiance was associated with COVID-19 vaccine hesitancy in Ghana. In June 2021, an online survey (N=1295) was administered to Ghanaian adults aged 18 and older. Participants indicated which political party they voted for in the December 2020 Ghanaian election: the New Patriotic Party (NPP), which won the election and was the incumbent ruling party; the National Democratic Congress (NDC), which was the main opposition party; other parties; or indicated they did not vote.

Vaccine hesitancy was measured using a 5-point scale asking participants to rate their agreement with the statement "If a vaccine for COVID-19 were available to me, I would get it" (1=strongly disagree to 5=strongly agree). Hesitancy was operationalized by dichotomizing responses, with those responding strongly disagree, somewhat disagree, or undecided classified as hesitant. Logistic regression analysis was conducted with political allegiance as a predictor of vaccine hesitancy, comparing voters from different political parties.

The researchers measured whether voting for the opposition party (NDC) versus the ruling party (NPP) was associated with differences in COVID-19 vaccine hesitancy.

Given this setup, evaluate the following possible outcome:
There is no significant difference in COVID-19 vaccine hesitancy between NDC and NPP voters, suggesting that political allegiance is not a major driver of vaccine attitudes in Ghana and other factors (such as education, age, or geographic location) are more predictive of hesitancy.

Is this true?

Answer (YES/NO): NO